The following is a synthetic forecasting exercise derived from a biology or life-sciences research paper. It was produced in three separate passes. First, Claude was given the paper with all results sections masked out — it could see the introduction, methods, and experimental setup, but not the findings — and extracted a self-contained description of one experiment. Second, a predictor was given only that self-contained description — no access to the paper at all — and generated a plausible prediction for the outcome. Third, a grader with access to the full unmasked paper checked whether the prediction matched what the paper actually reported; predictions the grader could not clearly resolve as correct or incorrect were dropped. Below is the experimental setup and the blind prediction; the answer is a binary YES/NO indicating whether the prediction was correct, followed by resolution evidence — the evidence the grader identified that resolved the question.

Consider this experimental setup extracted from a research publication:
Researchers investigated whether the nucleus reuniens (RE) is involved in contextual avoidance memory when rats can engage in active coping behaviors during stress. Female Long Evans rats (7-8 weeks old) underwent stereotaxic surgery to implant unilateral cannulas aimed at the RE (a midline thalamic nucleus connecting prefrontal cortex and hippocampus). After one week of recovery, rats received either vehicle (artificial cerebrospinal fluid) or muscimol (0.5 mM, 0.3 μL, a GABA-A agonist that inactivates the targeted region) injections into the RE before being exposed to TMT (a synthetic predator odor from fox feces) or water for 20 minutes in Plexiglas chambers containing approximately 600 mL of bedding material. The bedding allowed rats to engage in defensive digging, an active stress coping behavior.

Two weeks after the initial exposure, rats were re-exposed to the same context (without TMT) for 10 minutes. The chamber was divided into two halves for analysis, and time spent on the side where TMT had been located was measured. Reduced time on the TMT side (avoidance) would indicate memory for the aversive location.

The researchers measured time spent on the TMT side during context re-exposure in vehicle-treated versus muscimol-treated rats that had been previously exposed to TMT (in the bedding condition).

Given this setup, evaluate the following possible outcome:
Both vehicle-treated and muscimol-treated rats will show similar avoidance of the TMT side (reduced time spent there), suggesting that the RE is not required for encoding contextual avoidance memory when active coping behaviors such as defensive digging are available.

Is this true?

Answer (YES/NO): NO